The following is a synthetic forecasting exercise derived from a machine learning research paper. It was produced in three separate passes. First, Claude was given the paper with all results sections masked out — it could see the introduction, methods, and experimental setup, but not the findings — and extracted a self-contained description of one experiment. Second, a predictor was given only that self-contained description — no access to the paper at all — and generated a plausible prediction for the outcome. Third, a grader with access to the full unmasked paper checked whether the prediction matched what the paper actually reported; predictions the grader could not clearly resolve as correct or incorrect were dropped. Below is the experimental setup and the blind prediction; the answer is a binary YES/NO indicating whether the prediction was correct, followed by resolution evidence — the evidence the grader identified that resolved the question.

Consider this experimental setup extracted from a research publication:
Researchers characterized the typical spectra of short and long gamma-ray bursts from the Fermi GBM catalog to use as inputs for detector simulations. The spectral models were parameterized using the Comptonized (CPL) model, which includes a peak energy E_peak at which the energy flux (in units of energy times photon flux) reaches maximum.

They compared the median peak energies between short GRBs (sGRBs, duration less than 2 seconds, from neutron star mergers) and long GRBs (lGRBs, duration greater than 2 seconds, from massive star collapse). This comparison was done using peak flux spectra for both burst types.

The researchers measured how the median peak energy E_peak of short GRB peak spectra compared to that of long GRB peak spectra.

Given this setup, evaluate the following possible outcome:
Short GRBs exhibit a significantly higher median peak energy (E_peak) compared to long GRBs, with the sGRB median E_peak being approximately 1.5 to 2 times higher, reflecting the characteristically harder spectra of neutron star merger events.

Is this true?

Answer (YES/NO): NO